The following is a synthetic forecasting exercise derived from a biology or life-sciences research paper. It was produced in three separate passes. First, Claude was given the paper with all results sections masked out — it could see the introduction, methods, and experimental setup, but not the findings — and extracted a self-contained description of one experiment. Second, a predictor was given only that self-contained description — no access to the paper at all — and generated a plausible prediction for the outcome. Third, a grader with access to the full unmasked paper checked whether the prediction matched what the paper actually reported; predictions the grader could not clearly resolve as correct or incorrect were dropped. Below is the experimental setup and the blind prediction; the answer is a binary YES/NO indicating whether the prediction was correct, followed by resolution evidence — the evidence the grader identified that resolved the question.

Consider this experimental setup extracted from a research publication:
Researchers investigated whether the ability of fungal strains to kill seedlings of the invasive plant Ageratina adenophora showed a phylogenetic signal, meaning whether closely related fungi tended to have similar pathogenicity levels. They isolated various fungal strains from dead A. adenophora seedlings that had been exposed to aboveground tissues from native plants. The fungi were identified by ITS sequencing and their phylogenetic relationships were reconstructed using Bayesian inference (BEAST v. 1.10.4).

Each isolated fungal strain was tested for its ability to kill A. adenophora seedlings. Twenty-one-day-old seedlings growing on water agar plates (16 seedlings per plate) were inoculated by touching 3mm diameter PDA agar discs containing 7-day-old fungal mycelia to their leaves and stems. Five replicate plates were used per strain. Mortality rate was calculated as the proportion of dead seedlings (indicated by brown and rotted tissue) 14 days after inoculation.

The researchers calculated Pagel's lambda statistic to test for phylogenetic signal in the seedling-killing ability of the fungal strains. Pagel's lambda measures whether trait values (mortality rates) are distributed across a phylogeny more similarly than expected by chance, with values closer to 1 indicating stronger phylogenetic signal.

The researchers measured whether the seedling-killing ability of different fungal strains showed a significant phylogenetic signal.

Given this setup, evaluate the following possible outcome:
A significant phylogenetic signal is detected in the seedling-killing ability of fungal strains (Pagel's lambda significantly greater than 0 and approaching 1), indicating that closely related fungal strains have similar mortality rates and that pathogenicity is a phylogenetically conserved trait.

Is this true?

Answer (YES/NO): NO